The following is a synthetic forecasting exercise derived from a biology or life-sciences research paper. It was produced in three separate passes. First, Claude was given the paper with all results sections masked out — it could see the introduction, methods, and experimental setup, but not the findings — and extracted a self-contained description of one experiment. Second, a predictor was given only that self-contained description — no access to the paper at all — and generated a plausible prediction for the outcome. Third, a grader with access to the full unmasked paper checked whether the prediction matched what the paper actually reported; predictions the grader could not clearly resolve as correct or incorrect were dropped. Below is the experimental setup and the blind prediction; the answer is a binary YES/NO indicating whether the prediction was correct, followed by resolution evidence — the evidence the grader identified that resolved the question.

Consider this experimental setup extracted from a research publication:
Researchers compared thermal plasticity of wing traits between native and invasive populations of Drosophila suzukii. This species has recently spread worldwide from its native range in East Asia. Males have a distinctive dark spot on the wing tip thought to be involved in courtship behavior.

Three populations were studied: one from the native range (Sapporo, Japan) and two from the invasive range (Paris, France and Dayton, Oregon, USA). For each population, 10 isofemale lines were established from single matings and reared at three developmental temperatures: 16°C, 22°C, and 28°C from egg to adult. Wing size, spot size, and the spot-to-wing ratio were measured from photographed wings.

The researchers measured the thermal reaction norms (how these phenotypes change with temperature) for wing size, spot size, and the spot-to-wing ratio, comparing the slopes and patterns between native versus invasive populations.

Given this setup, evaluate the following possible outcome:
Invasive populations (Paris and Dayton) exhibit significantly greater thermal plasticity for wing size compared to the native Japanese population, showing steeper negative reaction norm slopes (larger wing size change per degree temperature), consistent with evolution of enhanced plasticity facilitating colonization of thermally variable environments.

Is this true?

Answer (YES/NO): NO